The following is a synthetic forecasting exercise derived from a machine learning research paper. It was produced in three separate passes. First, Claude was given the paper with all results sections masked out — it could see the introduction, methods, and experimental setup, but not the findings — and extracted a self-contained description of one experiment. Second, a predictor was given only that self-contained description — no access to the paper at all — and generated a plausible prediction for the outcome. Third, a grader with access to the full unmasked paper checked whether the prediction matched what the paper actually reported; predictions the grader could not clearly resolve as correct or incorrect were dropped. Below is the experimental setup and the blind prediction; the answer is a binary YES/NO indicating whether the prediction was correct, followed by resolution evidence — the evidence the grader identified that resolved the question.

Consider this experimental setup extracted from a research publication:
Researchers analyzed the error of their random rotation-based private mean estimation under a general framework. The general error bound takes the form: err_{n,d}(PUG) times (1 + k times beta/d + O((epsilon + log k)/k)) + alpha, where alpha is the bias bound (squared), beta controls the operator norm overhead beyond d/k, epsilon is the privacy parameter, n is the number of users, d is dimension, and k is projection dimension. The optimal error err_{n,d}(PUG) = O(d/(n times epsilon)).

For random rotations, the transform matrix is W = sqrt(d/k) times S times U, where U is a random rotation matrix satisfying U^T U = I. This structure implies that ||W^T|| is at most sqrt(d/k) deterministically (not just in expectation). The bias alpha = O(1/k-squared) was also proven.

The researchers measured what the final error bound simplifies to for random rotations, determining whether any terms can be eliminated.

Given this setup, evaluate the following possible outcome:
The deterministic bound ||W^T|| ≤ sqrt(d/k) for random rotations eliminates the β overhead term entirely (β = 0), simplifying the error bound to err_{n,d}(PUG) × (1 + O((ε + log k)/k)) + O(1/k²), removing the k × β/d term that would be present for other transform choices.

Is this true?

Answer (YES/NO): YES